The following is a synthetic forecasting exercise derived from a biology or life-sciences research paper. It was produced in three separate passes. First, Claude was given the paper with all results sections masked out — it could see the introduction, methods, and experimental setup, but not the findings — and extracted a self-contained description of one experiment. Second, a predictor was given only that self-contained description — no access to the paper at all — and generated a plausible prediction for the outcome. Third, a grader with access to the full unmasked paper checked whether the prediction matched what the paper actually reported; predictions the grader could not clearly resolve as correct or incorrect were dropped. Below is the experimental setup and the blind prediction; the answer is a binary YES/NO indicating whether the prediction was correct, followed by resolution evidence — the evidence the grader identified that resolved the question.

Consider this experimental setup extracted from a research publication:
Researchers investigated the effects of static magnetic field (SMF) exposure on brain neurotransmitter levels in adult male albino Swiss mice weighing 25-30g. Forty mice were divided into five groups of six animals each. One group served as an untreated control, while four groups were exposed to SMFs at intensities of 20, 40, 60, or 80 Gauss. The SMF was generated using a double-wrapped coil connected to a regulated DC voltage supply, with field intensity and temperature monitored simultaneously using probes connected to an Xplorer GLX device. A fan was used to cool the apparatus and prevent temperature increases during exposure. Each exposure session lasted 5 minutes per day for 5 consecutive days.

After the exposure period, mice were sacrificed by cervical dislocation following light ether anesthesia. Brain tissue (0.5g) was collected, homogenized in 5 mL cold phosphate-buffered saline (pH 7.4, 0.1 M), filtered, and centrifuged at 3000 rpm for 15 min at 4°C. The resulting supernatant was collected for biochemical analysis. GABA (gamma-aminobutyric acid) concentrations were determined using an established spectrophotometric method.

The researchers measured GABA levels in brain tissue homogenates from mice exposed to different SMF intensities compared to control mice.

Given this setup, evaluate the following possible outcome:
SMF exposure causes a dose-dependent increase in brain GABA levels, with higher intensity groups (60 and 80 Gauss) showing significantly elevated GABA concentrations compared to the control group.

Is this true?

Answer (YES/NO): YES